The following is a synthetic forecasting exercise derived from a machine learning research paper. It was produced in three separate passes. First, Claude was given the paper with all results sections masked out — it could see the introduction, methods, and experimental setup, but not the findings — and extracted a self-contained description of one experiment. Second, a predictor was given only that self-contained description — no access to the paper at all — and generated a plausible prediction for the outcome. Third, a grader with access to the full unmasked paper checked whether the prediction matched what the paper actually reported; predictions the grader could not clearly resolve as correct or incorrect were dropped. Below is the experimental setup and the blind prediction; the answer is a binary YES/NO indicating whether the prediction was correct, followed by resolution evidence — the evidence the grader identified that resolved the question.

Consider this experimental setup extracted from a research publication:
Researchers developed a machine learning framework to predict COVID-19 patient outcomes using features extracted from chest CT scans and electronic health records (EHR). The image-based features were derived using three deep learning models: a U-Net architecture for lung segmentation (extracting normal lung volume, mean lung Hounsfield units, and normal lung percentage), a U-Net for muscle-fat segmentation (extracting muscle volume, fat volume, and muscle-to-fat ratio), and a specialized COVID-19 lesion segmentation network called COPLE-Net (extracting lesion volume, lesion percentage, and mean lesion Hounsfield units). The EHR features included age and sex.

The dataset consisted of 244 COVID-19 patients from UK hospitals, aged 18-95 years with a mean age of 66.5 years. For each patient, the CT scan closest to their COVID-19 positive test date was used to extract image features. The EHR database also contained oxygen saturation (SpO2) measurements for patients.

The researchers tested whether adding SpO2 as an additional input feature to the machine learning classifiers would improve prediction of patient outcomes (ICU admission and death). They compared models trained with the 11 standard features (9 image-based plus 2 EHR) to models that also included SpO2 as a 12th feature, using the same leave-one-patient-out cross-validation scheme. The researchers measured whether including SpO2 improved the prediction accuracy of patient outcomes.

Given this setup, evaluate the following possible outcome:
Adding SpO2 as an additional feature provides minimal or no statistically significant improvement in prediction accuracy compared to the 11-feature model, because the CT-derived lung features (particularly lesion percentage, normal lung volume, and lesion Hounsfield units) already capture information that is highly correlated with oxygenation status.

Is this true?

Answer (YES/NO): YES